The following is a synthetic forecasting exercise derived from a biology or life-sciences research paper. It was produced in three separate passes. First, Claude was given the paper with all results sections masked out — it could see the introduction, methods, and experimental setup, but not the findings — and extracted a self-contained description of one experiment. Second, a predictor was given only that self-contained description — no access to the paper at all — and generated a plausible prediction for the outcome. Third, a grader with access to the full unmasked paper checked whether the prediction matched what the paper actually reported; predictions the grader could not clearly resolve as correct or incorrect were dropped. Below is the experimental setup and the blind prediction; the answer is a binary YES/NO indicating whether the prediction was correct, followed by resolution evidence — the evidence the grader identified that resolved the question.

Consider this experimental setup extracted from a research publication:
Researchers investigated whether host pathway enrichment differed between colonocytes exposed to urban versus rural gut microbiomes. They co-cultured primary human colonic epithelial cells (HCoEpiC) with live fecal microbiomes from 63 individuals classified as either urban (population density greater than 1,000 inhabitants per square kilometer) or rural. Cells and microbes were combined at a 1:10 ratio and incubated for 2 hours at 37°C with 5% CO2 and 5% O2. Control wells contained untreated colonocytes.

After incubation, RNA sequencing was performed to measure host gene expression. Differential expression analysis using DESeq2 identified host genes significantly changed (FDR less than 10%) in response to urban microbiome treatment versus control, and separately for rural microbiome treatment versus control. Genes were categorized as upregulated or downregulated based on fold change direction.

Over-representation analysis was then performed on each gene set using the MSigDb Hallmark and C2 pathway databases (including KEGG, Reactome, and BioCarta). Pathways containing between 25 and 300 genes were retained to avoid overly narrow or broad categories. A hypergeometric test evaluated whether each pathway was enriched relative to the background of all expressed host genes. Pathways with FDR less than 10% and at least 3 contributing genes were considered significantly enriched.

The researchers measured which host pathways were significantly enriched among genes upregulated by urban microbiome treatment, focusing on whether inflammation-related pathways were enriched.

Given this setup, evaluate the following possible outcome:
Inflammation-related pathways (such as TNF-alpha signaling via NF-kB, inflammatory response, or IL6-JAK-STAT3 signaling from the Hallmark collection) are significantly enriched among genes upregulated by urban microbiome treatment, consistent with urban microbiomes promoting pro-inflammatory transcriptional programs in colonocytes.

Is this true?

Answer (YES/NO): NO